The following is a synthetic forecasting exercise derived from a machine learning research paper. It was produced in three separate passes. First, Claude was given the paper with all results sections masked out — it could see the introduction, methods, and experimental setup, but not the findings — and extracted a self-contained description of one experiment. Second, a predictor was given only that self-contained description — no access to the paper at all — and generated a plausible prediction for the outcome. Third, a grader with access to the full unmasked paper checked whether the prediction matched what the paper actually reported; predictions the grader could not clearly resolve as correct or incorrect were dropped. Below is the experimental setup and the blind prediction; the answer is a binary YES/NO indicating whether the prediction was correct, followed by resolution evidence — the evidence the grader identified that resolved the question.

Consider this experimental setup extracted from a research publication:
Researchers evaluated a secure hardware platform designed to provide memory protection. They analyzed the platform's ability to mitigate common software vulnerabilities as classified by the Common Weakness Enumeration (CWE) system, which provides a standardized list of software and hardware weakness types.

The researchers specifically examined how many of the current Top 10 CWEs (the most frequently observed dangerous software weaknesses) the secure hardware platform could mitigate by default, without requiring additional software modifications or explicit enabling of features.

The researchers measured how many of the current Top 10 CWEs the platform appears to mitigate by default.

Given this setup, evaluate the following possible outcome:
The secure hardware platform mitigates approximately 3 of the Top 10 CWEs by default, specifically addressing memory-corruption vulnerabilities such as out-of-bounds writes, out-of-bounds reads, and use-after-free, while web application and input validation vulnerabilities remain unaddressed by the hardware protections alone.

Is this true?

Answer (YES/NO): NO